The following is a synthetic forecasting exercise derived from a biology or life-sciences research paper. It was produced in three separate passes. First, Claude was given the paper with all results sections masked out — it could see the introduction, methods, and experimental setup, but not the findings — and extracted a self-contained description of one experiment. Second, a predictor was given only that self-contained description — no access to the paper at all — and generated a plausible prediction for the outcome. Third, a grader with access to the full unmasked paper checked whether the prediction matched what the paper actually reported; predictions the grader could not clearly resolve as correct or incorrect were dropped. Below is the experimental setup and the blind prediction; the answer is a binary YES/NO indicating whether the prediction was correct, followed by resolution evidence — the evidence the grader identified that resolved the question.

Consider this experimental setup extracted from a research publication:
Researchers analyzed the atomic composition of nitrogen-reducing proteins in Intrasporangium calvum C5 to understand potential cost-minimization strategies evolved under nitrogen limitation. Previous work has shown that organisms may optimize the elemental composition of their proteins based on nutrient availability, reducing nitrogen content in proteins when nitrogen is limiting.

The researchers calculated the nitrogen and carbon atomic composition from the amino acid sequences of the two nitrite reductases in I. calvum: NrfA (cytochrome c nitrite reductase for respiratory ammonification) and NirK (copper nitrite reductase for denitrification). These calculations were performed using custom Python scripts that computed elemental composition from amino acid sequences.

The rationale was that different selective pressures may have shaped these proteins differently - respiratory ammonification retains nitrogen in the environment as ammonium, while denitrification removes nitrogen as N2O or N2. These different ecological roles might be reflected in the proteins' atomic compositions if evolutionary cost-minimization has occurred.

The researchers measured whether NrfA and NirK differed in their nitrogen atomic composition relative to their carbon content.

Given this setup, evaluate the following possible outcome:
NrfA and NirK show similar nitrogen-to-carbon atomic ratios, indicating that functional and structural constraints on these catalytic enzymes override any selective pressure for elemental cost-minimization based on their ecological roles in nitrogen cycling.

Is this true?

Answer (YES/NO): NO